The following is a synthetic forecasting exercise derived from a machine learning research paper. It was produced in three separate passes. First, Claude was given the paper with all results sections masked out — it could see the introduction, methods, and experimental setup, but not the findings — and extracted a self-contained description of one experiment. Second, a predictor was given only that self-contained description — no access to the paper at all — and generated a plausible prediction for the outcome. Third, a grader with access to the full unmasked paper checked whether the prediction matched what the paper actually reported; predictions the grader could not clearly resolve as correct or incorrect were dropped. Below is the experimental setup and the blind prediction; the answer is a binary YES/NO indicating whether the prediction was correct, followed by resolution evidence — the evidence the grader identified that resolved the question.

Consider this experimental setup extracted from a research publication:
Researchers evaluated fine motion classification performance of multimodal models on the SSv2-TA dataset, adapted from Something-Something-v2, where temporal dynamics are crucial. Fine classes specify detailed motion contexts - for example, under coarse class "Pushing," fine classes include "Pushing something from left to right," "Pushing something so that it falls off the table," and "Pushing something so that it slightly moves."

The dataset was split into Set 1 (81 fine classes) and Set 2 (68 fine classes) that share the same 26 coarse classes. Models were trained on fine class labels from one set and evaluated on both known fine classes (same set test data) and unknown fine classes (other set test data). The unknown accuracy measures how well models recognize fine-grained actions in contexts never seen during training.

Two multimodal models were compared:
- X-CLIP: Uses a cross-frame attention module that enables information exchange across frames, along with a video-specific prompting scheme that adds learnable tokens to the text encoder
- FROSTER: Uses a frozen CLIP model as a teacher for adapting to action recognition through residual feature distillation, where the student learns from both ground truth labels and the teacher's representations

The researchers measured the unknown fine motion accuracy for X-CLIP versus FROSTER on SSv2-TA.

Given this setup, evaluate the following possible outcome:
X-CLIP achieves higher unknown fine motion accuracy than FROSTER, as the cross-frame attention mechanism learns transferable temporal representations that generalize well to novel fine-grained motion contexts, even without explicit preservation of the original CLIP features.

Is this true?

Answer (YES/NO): YES